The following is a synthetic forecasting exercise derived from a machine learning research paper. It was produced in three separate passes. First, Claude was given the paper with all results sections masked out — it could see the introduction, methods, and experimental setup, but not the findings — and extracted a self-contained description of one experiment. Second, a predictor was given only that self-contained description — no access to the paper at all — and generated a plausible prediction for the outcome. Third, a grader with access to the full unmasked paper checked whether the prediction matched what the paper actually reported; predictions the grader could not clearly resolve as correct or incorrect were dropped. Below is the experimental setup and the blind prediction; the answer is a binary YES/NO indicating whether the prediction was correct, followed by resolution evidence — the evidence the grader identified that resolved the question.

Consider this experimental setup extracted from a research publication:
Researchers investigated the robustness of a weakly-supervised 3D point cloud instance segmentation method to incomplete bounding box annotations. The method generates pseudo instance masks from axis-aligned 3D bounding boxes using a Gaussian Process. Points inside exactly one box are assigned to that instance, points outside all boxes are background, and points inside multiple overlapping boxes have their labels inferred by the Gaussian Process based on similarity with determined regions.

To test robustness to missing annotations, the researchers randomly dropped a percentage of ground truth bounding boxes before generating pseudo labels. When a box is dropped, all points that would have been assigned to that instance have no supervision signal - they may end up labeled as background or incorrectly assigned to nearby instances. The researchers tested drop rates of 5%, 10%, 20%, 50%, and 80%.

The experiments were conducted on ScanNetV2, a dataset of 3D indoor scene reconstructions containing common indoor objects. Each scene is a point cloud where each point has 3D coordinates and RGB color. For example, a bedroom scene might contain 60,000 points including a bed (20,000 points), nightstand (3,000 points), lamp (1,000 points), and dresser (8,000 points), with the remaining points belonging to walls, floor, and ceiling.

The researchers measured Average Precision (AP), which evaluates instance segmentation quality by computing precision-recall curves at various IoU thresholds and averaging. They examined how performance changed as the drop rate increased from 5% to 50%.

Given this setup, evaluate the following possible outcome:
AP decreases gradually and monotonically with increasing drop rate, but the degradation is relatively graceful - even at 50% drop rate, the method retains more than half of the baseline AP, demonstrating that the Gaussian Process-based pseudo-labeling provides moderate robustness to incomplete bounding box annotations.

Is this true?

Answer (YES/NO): YES